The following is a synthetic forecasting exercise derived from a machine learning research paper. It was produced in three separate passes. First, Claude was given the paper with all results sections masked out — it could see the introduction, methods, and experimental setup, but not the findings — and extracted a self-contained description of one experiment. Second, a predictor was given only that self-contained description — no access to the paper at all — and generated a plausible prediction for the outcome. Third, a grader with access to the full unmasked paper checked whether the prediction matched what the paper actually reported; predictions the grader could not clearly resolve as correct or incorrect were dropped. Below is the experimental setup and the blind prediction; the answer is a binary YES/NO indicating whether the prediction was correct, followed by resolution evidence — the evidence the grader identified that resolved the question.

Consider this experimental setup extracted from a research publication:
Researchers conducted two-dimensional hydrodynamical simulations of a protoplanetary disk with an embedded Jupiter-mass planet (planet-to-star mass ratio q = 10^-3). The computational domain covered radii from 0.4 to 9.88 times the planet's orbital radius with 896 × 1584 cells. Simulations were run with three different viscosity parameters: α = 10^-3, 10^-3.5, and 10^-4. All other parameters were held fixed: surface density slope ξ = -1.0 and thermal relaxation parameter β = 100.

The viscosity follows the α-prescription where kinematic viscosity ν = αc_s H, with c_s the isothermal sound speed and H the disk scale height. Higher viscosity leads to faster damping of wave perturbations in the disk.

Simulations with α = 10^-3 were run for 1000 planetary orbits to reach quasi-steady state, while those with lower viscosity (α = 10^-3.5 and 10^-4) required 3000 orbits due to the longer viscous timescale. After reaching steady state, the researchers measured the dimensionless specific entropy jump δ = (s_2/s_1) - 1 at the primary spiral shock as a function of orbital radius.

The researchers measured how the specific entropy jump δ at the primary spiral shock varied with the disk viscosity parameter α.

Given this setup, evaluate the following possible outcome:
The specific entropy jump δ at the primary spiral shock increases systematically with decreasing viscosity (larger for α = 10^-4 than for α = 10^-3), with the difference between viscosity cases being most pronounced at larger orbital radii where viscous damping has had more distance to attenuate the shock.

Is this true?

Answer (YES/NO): NO